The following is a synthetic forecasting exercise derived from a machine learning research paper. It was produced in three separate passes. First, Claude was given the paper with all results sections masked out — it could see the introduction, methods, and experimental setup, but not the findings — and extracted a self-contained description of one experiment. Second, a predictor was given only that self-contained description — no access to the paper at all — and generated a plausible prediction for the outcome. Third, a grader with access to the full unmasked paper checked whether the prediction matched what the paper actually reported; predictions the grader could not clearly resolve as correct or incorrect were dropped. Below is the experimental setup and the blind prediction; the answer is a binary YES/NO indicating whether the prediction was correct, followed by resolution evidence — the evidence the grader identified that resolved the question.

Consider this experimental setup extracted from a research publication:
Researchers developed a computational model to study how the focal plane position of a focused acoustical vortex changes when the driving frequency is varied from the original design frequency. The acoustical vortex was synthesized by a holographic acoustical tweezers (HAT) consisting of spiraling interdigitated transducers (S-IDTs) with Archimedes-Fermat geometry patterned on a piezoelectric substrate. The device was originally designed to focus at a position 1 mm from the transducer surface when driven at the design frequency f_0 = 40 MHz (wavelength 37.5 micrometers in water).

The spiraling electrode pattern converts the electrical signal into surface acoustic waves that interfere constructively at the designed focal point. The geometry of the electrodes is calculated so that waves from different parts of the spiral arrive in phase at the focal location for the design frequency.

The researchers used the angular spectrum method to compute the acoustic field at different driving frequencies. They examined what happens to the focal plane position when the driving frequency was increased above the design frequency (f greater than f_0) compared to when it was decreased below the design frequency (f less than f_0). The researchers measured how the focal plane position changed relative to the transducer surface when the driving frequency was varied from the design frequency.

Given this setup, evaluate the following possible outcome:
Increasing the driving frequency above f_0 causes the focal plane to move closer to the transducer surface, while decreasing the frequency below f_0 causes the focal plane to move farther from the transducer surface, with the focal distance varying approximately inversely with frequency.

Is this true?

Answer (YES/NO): NO